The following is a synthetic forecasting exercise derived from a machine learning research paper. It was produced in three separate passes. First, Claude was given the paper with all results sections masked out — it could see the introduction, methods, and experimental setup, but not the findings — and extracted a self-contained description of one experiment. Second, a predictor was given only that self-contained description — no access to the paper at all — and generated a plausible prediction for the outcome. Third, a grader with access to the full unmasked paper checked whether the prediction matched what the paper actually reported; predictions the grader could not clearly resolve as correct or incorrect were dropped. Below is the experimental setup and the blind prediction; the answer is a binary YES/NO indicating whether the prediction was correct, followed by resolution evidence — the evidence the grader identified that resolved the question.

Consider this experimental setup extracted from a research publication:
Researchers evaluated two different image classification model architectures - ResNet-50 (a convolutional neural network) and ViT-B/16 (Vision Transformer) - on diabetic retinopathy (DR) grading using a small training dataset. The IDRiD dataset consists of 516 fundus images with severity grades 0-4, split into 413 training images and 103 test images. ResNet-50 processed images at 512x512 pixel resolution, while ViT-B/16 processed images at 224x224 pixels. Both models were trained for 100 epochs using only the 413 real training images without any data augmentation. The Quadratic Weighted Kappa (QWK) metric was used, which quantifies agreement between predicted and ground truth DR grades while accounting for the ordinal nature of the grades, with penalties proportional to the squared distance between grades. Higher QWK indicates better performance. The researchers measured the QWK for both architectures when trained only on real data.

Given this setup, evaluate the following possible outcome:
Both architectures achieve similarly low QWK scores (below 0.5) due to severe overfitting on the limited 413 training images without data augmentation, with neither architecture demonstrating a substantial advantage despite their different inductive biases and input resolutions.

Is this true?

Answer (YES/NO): NO